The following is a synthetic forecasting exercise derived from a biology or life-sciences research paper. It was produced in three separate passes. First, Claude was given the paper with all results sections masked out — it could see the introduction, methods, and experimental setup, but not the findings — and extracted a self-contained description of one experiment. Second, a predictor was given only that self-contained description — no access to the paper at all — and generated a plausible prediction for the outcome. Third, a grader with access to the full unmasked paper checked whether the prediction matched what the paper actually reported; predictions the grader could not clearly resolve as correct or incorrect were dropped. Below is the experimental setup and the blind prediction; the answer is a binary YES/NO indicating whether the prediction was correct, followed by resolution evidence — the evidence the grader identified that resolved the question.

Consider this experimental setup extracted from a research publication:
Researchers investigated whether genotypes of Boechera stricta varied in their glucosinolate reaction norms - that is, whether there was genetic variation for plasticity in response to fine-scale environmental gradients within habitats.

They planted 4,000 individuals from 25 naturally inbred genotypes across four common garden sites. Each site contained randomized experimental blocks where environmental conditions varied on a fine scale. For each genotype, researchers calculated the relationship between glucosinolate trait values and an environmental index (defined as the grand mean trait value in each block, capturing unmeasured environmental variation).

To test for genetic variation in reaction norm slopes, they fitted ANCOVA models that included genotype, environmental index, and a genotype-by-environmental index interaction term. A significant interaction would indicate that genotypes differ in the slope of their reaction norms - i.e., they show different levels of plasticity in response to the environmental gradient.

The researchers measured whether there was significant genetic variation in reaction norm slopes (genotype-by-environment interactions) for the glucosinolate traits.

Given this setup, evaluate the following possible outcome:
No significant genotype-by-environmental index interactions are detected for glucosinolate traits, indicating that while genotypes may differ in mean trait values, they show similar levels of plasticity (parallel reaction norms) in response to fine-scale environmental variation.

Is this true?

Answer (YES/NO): NO